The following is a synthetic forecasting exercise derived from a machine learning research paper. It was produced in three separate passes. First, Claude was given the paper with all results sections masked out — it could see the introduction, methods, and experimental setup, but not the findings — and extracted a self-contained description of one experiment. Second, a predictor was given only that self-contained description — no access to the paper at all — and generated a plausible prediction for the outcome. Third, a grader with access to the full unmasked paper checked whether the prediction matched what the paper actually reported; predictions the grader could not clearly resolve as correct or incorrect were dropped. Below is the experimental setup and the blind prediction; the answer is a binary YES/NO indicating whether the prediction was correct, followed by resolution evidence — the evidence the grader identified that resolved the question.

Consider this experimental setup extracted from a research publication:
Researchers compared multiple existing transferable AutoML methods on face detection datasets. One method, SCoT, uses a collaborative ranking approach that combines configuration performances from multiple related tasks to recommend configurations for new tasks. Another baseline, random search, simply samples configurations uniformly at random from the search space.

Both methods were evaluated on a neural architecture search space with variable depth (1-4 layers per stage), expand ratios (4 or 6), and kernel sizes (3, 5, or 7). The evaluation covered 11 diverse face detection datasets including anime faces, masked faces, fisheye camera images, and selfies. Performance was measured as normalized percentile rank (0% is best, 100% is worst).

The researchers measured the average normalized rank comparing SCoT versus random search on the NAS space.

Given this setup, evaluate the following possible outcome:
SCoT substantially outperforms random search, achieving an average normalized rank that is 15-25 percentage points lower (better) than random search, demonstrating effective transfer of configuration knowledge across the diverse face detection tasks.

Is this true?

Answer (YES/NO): NO